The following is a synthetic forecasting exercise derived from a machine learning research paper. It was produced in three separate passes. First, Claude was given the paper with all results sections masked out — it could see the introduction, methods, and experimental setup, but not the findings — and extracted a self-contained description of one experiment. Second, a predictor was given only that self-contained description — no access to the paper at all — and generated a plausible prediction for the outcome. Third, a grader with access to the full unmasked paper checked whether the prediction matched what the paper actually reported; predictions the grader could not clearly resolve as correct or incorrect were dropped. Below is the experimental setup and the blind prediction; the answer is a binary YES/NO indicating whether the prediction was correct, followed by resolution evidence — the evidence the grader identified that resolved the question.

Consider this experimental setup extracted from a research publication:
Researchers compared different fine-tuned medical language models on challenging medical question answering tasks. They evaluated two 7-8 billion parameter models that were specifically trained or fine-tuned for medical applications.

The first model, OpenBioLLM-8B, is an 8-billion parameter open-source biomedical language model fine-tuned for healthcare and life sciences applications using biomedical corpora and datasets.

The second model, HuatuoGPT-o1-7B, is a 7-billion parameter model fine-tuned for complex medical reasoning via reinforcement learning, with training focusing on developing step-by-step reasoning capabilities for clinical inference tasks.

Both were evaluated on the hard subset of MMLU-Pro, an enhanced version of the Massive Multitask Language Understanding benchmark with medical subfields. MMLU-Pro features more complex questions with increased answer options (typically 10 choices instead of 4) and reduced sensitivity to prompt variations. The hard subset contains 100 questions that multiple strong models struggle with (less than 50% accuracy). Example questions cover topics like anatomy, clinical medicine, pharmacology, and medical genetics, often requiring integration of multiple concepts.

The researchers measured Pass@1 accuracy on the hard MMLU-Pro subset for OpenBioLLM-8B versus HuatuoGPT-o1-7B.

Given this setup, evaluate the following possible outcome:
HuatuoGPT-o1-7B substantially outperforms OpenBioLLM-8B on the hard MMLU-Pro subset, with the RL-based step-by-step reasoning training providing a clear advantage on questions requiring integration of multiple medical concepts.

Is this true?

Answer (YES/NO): YES